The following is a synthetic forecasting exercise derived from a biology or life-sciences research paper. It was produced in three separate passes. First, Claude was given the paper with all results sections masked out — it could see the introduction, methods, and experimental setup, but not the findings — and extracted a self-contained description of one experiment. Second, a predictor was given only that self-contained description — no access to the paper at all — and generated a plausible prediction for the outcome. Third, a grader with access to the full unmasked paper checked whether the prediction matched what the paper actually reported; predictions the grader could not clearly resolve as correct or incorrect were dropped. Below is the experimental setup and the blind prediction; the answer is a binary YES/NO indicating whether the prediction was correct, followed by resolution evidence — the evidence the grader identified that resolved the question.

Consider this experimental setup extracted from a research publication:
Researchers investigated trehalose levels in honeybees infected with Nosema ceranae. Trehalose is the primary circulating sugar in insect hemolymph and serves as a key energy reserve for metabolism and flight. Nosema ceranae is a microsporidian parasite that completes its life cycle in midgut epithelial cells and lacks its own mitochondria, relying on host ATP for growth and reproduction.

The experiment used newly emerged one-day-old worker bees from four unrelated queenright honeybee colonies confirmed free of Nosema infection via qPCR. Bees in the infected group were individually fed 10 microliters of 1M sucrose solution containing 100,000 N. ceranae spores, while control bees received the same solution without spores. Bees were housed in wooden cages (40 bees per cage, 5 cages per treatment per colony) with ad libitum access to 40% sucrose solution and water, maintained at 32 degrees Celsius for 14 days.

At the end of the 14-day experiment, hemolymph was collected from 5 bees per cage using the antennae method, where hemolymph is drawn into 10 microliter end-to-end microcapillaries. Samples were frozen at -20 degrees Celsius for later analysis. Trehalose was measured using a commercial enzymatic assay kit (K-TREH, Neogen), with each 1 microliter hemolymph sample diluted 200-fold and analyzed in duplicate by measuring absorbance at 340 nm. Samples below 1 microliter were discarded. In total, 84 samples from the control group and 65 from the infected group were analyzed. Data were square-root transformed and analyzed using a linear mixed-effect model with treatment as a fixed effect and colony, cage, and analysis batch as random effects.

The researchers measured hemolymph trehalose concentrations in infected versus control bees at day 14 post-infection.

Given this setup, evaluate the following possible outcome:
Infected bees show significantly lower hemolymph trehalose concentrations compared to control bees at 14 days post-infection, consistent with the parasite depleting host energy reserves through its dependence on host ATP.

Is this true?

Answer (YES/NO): NO